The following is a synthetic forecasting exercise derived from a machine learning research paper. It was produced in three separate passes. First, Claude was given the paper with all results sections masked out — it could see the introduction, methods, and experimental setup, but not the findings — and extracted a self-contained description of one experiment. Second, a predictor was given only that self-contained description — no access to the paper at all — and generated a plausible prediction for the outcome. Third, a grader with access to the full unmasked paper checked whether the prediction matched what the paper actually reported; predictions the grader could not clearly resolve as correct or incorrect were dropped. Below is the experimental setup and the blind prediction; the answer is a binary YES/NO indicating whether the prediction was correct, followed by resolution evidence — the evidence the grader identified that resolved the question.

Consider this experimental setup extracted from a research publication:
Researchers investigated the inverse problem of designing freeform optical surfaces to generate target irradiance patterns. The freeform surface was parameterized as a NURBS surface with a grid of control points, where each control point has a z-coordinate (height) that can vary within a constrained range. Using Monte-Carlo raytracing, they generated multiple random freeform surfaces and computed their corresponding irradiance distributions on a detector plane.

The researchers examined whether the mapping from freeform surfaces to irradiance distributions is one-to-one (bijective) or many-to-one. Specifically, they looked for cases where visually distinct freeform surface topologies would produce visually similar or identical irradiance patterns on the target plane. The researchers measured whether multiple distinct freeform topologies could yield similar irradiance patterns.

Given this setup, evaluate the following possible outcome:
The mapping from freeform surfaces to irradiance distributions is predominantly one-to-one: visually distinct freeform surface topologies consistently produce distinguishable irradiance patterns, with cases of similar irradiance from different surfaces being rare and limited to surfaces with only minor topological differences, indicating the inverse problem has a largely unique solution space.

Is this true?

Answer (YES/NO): NO